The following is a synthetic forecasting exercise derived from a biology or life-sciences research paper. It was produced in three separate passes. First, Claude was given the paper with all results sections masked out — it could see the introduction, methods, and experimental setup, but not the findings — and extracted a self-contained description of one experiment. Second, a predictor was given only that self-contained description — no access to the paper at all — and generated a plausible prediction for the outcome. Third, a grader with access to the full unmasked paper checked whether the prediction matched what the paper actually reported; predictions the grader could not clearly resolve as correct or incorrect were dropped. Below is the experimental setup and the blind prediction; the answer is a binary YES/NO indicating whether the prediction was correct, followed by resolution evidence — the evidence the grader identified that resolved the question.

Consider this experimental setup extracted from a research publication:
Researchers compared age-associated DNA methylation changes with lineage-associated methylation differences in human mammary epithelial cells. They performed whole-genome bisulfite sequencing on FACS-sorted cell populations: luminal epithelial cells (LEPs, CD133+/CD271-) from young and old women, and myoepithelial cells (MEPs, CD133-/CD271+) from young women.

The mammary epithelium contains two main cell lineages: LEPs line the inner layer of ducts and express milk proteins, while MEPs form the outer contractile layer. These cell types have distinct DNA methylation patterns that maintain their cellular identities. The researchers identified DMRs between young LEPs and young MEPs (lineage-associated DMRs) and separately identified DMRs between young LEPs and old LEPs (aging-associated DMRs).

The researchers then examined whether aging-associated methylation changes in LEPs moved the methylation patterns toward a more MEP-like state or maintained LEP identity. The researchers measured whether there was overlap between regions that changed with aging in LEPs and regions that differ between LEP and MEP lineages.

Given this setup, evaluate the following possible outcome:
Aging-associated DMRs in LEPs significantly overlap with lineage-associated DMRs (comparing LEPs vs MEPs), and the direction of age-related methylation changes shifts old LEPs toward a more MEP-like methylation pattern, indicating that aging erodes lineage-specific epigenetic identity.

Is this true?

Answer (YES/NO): YES